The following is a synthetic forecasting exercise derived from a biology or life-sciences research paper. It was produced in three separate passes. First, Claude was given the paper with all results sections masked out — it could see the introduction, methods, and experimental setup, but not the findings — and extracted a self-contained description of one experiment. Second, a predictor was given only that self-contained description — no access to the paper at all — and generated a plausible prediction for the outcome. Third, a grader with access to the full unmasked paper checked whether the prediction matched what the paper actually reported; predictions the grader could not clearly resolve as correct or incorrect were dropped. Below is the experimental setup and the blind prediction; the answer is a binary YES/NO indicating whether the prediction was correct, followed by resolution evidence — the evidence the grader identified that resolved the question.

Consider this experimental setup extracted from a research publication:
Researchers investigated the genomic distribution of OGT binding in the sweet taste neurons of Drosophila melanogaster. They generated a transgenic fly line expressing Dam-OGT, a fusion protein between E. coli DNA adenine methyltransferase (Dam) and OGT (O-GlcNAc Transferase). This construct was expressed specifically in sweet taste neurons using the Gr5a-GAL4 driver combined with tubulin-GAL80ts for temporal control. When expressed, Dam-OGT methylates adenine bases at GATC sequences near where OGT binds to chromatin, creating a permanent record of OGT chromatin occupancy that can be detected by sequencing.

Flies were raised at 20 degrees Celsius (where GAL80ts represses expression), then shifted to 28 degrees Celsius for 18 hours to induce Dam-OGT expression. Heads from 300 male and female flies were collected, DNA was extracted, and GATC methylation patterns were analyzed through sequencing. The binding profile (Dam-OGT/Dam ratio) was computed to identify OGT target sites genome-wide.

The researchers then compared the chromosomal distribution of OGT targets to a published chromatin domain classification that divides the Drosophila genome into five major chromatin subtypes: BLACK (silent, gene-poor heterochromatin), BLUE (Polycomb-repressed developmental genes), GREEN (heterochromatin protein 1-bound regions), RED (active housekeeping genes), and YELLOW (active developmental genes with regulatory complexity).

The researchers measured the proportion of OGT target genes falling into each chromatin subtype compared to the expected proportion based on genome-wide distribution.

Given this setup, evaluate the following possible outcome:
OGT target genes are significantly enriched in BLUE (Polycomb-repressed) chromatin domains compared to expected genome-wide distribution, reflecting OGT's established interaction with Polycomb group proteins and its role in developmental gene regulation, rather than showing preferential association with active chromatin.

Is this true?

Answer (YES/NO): NO